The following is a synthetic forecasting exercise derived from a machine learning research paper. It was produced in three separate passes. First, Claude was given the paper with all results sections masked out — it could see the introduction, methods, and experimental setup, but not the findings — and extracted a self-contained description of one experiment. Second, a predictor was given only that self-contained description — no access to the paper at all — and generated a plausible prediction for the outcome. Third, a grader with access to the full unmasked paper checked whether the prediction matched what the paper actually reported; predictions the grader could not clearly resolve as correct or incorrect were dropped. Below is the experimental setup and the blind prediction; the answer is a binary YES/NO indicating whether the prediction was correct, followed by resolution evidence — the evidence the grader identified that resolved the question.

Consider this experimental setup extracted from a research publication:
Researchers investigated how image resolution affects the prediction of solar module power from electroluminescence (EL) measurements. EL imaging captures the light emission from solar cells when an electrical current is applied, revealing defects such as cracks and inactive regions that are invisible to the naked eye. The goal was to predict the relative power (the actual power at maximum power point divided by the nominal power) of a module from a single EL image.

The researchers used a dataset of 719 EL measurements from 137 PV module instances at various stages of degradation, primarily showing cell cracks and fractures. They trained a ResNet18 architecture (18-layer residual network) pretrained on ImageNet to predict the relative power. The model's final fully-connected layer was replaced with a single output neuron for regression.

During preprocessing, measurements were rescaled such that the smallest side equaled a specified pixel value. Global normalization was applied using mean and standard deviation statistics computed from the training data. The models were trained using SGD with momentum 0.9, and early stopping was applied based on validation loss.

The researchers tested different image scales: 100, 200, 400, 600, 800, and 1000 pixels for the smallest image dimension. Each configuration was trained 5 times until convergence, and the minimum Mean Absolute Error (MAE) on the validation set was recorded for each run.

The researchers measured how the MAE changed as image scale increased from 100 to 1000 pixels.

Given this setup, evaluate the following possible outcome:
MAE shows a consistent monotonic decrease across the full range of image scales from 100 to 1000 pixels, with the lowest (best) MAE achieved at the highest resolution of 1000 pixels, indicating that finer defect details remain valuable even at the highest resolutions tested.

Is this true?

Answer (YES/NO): NO